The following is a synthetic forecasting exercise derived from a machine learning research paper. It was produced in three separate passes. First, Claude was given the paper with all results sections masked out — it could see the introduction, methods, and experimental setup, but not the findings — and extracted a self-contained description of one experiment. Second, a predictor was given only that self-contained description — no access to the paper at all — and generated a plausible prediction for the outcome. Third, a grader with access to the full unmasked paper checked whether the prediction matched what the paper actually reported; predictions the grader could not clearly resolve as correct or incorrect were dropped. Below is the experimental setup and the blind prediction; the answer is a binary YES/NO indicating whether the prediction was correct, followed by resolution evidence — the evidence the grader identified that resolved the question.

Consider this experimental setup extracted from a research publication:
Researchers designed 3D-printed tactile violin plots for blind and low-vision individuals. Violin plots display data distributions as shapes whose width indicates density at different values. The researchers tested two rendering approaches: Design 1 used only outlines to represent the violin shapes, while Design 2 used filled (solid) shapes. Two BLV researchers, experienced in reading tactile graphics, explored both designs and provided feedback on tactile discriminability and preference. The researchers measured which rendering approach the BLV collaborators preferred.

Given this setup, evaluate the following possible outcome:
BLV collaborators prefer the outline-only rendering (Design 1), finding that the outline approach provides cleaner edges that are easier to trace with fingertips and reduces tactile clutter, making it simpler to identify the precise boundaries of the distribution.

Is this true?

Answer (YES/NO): NO